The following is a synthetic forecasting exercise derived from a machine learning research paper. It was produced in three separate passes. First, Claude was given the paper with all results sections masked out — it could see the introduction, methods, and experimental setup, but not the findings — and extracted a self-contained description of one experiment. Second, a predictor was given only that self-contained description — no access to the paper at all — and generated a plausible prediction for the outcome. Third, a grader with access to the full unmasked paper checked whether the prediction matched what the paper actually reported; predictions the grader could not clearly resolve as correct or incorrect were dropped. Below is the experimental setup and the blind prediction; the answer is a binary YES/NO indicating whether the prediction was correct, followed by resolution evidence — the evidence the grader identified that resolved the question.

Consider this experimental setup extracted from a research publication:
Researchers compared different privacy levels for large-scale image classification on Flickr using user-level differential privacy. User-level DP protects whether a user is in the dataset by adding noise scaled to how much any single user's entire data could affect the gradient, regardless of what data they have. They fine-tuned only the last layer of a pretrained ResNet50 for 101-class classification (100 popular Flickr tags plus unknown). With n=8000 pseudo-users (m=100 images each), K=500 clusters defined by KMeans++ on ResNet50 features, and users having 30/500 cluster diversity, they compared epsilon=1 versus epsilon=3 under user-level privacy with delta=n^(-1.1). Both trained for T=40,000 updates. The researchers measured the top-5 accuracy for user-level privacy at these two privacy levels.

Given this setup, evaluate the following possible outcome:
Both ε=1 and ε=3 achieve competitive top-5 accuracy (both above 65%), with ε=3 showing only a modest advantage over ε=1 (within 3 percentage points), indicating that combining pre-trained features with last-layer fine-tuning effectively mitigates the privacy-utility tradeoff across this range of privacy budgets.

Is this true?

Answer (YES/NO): NO